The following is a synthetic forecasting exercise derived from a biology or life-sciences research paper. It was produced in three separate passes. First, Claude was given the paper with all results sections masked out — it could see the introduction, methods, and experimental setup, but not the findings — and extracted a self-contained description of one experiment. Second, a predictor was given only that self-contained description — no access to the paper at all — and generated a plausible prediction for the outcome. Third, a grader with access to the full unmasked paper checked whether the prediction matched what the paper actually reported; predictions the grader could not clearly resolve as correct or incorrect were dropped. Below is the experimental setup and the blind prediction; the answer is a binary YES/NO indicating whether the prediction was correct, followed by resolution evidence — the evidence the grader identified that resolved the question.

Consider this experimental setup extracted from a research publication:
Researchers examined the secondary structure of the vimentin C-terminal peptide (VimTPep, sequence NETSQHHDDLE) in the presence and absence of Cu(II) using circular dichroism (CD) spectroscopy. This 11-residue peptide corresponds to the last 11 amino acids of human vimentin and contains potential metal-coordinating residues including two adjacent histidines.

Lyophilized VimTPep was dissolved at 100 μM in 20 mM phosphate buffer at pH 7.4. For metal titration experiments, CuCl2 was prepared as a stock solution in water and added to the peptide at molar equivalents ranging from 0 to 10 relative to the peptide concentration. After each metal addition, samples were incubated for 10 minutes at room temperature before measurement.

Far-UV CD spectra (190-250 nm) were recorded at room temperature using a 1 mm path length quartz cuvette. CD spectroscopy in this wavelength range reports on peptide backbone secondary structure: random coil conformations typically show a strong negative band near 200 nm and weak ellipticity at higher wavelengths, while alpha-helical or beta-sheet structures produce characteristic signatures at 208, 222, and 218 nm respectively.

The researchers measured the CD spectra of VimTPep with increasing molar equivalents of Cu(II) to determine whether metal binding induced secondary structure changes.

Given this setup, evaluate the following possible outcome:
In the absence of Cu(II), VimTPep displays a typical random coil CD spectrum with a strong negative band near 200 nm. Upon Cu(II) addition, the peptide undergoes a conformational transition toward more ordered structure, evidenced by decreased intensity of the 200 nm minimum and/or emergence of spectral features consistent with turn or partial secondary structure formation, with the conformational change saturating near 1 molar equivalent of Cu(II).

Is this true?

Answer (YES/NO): NO